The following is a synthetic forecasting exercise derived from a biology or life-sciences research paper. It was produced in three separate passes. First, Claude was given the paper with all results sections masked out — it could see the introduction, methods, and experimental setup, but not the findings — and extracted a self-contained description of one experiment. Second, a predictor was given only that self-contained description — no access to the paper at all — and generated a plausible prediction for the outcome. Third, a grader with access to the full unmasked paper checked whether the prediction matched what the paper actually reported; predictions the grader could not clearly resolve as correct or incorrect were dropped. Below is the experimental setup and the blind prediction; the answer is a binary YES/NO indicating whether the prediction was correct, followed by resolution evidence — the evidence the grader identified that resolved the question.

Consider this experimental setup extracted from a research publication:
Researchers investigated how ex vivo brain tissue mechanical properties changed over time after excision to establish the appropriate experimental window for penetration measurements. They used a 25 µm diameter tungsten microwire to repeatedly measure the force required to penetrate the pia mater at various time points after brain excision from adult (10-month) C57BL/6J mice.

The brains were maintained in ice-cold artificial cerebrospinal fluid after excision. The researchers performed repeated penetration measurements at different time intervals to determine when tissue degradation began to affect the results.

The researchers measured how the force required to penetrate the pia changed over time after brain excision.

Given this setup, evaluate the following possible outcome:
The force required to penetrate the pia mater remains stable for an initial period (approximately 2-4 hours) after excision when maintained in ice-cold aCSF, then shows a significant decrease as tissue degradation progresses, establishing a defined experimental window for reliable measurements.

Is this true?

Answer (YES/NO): NO